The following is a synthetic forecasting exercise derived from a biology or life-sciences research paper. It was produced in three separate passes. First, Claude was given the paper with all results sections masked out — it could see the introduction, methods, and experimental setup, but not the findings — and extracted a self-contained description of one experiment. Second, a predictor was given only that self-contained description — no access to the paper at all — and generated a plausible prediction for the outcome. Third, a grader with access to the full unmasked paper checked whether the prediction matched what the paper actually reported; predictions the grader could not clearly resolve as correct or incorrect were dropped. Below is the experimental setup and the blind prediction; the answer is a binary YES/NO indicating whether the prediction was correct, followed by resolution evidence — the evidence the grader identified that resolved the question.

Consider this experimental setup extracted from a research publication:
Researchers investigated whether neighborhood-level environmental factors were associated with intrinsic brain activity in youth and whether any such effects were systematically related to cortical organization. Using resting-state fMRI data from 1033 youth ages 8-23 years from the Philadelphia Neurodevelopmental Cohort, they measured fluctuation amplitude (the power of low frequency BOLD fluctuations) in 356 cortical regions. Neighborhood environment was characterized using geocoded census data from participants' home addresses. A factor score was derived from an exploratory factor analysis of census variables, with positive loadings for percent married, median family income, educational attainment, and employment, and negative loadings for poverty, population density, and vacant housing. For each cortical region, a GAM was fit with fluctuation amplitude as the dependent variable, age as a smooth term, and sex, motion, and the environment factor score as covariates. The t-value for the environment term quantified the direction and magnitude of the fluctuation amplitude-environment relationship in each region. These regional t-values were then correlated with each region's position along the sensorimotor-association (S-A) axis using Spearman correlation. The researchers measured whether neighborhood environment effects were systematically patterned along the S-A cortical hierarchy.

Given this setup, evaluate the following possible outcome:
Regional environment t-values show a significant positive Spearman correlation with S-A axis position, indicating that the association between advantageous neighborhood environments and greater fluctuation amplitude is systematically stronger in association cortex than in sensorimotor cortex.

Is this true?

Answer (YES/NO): YES